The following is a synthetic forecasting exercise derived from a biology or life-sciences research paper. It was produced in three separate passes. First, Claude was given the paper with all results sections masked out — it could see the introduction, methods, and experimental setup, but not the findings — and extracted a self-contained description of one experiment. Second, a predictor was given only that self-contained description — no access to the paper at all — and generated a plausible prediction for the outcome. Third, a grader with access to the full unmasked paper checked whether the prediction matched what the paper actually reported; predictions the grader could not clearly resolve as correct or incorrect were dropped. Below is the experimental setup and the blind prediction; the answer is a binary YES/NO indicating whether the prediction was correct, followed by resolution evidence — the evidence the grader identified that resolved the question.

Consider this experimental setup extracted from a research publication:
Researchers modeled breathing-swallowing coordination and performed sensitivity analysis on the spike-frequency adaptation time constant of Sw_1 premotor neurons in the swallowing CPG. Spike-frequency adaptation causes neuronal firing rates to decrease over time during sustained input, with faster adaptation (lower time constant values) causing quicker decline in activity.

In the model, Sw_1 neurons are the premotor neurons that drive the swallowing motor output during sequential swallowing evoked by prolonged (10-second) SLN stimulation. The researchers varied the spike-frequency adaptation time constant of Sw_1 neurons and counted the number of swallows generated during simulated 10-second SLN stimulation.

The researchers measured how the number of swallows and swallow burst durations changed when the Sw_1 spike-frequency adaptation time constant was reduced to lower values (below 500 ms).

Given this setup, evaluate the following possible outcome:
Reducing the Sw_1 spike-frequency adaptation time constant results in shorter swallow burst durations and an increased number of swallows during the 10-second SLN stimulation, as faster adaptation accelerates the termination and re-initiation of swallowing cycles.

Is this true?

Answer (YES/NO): YES